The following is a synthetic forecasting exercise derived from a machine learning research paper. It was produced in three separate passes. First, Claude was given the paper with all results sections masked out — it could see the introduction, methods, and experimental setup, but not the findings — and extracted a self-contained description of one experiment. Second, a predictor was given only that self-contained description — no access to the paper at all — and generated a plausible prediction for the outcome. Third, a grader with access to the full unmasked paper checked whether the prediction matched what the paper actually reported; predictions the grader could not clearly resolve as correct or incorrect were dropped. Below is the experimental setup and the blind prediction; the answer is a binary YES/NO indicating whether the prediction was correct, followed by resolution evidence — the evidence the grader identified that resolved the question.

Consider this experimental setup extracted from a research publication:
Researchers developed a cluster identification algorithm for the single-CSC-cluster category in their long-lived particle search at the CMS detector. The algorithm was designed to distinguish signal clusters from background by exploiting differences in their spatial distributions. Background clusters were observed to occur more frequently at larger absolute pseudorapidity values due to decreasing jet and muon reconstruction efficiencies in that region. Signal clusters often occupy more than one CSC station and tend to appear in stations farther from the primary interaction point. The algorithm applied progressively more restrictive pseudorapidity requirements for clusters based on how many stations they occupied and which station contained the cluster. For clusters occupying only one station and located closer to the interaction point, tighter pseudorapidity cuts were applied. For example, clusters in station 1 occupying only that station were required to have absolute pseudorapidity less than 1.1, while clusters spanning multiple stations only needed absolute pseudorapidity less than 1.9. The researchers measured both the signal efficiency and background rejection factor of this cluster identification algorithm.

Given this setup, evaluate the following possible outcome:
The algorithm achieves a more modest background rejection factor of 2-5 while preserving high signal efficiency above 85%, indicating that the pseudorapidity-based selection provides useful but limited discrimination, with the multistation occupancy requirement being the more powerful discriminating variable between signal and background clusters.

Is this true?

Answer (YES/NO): NO